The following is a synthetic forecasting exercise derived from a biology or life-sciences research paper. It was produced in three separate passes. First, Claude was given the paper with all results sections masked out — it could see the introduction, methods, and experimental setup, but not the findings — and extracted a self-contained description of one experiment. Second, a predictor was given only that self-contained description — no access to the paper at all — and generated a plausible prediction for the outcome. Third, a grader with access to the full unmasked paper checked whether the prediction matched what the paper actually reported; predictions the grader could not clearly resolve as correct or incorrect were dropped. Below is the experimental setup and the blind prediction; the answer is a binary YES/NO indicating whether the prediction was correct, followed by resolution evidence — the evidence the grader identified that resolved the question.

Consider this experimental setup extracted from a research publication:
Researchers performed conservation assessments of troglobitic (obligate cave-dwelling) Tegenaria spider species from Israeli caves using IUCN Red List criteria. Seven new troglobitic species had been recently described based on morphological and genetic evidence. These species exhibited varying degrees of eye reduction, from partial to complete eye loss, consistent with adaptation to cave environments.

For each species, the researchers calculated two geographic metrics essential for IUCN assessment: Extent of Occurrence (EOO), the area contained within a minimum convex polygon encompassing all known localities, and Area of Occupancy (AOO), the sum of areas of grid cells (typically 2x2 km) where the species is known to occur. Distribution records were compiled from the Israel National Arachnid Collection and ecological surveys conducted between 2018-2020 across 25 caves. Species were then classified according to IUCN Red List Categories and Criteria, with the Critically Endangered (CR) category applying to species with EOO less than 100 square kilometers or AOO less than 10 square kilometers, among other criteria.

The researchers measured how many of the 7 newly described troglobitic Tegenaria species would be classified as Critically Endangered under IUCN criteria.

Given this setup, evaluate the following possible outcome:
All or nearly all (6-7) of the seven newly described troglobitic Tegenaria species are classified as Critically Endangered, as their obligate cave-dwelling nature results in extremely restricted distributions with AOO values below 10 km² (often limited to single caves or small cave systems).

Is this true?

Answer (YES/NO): NO